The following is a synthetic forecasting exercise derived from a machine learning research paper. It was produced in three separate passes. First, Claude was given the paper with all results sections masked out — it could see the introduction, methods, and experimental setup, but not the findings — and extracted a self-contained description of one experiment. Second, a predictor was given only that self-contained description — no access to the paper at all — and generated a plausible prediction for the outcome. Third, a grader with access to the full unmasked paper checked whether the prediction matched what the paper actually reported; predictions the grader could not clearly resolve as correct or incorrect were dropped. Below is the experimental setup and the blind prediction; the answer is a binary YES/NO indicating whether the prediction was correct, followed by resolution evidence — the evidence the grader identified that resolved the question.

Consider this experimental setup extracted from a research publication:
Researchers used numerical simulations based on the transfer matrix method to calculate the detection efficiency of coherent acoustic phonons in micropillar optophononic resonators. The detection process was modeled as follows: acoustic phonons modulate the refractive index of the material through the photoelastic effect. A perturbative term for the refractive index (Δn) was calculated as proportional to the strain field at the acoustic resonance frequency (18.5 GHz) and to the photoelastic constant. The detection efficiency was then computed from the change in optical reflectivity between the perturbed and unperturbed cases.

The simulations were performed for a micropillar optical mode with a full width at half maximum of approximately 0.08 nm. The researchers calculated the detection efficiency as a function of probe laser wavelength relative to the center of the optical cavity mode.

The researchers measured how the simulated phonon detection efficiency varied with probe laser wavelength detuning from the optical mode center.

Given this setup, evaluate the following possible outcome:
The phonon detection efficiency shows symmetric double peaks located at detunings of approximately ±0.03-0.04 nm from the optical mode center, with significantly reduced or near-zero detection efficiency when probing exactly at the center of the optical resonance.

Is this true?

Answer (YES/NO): NO